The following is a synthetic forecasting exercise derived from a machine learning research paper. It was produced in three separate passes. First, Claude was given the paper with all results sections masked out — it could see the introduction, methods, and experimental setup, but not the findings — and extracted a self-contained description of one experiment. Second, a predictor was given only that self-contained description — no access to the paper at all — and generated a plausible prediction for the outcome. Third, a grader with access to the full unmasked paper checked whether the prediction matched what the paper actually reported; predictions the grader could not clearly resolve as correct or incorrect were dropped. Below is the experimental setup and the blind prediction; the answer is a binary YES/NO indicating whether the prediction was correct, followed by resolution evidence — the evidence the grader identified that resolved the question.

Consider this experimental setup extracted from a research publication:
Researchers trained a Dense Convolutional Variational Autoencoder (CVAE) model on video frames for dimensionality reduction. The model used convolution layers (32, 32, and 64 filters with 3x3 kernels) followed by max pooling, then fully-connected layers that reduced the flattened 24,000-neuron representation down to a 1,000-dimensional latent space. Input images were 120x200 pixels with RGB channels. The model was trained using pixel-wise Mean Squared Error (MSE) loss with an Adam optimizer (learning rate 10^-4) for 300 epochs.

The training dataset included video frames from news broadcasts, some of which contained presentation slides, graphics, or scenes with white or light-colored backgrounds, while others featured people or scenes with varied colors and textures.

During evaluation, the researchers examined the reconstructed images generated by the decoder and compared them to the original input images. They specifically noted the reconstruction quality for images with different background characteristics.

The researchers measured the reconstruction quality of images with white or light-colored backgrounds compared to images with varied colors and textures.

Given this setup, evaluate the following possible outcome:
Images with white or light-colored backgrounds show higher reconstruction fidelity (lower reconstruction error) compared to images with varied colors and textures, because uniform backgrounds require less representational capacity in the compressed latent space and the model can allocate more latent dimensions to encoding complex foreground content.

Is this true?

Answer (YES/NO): NO